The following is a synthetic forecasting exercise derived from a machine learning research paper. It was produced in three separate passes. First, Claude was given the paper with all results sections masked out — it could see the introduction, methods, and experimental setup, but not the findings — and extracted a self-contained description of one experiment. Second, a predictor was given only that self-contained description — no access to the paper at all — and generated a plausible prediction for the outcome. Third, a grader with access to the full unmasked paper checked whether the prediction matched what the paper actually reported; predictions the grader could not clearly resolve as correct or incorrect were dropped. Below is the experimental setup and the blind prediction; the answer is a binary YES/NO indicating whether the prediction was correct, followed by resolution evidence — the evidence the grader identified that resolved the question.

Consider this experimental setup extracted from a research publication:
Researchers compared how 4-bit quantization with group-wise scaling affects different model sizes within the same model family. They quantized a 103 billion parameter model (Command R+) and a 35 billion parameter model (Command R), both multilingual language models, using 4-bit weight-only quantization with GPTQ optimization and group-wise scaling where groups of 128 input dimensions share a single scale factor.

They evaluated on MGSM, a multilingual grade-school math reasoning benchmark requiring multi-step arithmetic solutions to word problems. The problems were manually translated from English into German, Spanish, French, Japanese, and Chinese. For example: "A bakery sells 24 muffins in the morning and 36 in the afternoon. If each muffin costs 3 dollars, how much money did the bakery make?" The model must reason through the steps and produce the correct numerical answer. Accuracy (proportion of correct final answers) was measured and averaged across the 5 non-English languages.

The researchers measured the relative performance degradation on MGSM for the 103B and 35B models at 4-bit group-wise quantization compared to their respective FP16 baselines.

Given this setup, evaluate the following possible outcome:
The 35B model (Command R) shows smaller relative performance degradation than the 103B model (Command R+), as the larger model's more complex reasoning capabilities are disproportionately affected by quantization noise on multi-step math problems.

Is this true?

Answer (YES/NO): NO